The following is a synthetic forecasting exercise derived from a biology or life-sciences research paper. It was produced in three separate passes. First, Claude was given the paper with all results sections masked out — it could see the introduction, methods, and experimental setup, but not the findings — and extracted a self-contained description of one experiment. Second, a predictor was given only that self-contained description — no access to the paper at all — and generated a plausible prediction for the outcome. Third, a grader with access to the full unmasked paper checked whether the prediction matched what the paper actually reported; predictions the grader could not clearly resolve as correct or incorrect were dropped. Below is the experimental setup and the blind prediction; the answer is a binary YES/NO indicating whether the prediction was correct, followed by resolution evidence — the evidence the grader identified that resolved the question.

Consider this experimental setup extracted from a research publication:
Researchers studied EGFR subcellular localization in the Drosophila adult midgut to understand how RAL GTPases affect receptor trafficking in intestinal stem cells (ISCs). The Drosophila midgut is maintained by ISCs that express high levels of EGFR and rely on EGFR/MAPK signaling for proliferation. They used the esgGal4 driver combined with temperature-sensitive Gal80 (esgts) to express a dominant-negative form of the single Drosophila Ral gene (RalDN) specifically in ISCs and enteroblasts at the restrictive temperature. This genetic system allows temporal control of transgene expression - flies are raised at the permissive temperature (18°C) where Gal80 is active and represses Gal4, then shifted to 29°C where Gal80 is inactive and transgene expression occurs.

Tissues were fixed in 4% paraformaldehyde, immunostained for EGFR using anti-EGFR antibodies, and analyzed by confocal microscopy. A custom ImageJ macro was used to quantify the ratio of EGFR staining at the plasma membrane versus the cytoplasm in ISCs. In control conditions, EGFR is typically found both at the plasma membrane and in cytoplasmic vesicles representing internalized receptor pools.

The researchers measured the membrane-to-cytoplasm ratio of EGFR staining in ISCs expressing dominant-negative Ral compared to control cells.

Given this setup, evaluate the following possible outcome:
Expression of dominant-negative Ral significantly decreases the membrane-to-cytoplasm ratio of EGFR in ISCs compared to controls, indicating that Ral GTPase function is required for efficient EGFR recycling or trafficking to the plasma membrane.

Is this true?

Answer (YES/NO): NO